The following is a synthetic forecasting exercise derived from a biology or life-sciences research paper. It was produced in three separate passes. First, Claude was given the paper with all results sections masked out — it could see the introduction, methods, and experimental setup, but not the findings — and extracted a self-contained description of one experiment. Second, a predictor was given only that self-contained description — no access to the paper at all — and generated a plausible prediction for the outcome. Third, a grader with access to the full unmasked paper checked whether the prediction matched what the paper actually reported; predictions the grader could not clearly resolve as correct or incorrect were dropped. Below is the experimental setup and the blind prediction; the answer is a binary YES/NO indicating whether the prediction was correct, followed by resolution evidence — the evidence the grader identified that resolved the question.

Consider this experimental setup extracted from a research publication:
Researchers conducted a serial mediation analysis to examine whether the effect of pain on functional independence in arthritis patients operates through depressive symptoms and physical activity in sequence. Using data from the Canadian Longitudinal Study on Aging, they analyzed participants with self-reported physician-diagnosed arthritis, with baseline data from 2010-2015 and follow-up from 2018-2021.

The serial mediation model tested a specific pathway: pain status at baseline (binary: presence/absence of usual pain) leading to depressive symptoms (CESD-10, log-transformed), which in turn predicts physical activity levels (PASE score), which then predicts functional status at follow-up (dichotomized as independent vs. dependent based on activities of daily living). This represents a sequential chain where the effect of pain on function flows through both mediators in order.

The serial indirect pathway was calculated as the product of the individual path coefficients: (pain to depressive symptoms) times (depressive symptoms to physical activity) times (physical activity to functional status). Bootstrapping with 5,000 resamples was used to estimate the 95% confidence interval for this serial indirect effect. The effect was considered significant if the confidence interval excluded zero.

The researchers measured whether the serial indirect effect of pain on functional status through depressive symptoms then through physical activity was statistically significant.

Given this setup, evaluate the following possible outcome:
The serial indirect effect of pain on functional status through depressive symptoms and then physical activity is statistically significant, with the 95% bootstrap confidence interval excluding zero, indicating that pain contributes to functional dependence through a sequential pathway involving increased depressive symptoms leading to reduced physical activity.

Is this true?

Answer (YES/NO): YES